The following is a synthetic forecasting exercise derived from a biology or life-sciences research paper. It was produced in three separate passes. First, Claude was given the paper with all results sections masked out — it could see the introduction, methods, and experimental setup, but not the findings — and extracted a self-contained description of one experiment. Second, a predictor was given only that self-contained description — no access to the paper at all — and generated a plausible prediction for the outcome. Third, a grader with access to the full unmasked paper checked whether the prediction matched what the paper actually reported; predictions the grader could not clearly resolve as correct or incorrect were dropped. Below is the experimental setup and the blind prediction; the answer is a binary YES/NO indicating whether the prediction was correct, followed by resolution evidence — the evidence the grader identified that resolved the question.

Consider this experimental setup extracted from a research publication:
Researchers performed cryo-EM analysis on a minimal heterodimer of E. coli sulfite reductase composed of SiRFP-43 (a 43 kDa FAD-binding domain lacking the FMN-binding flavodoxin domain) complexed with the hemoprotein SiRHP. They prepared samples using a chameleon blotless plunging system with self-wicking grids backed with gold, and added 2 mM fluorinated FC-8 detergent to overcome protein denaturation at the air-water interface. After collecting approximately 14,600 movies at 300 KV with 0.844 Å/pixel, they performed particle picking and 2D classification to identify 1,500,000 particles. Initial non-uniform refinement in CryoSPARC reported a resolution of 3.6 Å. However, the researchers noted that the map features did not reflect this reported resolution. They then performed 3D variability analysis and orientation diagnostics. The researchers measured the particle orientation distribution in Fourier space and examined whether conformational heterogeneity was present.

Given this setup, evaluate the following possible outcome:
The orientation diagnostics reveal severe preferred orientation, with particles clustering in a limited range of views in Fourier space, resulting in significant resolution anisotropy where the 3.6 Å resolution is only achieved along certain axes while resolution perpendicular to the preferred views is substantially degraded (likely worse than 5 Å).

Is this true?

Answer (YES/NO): YES